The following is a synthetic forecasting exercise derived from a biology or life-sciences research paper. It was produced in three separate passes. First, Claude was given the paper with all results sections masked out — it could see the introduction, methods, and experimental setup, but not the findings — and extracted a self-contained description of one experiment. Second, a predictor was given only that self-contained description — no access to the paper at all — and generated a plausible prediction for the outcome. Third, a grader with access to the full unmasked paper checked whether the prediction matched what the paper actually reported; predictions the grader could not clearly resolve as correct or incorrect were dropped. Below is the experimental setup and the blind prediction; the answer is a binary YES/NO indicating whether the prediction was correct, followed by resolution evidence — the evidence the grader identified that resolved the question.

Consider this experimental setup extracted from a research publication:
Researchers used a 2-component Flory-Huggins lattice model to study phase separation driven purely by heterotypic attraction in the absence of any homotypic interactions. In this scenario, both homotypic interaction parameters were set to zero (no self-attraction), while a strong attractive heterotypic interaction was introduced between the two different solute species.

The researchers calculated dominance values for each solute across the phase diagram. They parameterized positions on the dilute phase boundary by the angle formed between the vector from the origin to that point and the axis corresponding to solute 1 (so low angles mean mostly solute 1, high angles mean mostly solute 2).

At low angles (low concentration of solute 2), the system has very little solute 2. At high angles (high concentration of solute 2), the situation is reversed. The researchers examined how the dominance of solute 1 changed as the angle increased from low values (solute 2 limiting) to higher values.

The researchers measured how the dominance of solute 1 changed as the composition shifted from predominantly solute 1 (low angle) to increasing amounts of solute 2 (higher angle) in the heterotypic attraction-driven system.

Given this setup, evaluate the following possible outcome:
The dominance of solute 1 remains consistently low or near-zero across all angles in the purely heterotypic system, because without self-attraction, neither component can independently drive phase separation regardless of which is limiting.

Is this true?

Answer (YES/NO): NO